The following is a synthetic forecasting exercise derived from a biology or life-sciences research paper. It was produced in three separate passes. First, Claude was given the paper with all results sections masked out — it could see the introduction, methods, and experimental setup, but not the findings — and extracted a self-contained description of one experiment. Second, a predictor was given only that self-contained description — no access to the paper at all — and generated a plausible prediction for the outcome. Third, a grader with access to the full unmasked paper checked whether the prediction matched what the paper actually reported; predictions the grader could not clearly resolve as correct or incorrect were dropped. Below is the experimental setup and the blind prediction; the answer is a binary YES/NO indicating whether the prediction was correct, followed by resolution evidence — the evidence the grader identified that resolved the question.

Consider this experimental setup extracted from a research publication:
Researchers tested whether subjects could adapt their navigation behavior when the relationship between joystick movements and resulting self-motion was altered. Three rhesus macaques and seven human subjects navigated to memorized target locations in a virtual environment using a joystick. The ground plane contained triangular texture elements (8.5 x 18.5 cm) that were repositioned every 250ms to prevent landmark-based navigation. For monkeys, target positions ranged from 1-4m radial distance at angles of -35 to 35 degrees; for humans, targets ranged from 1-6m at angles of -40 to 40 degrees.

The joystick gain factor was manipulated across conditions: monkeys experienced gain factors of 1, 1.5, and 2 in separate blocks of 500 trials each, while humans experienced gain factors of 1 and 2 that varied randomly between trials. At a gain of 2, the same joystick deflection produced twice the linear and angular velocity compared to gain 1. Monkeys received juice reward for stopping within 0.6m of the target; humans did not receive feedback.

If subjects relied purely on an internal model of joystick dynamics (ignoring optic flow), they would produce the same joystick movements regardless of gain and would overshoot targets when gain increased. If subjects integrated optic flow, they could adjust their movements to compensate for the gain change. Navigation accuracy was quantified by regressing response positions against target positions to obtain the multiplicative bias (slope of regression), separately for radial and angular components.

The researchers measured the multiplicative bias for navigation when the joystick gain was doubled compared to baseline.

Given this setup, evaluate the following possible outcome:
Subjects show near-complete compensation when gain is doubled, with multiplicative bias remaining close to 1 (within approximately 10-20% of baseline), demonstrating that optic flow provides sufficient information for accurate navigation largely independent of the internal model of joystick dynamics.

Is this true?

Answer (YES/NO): NO